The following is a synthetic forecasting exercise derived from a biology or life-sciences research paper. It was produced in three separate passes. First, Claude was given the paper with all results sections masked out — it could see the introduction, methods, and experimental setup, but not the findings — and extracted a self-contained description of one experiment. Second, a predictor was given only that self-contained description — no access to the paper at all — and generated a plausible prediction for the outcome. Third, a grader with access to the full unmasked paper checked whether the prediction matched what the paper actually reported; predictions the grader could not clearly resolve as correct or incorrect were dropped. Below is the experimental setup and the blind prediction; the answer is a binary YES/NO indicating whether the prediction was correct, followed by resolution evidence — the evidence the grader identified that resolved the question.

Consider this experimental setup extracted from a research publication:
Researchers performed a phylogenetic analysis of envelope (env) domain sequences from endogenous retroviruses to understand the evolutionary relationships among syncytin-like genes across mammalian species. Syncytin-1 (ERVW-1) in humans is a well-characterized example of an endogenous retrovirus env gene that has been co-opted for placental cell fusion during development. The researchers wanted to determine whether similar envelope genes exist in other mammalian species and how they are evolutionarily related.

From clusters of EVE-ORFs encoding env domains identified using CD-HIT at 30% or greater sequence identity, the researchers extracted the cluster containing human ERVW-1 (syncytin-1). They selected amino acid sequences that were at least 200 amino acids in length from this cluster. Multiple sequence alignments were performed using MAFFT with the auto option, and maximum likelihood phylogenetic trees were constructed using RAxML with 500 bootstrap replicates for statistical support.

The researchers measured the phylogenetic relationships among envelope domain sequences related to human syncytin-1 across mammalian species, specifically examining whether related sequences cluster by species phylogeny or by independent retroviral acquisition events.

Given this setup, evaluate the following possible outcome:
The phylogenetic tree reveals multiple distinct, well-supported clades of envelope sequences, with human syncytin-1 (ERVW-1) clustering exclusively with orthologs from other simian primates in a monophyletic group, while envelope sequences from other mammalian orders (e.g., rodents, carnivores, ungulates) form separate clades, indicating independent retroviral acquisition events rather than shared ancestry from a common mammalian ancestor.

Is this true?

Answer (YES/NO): NO